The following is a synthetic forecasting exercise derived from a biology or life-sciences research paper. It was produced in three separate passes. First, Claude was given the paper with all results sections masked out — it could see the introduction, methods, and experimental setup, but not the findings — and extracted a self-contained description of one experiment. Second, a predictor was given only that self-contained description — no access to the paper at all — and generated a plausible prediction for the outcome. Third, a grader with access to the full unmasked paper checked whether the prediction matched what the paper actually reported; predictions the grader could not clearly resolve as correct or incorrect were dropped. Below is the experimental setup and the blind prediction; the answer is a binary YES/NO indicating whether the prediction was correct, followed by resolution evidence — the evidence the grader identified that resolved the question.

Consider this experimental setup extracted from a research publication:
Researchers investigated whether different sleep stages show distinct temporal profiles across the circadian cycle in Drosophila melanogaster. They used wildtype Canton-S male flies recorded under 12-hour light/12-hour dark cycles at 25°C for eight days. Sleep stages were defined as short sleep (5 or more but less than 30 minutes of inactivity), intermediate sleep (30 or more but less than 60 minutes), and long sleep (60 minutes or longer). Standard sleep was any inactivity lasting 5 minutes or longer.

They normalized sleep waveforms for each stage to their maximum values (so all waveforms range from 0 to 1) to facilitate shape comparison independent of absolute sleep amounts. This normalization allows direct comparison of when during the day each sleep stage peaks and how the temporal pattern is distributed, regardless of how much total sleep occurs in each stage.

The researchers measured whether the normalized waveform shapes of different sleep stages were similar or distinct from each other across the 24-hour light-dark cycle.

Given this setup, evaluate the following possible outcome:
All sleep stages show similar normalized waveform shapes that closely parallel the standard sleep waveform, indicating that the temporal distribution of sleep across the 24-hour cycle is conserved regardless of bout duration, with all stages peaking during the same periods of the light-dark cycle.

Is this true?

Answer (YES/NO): NO